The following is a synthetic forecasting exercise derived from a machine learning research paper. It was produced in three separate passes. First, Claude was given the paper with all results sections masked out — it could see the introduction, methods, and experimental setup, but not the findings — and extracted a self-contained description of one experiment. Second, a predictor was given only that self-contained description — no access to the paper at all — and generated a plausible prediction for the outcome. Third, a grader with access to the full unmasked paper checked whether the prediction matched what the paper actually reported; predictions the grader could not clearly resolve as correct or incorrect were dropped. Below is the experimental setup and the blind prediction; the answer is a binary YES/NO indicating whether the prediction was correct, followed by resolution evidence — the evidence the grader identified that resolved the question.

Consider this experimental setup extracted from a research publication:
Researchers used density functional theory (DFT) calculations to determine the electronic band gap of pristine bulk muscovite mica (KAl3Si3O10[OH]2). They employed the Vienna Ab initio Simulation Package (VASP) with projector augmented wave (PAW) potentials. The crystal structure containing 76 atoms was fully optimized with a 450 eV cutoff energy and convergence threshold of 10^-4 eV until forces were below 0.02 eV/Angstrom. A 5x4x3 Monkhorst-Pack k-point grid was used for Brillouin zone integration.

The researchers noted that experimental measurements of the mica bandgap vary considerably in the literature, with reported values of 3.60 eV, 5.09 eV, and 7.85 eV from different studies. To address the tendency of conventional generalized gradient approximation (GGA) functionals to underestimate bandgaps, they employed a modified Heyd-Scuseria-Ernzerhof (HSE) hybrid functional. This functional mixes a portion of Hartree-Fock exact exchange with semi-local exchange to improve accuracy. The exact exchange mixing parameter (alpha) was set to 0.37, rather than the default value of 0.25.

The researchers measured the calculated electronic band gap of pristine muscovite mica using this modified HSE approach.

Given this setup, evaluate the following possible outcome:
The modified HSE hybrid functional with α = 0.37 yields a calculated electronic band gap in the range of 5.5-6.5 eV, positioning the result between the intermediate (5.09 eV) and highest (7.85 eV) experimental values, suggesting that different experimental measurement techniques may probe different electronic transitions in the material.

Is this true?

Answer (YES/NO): NO